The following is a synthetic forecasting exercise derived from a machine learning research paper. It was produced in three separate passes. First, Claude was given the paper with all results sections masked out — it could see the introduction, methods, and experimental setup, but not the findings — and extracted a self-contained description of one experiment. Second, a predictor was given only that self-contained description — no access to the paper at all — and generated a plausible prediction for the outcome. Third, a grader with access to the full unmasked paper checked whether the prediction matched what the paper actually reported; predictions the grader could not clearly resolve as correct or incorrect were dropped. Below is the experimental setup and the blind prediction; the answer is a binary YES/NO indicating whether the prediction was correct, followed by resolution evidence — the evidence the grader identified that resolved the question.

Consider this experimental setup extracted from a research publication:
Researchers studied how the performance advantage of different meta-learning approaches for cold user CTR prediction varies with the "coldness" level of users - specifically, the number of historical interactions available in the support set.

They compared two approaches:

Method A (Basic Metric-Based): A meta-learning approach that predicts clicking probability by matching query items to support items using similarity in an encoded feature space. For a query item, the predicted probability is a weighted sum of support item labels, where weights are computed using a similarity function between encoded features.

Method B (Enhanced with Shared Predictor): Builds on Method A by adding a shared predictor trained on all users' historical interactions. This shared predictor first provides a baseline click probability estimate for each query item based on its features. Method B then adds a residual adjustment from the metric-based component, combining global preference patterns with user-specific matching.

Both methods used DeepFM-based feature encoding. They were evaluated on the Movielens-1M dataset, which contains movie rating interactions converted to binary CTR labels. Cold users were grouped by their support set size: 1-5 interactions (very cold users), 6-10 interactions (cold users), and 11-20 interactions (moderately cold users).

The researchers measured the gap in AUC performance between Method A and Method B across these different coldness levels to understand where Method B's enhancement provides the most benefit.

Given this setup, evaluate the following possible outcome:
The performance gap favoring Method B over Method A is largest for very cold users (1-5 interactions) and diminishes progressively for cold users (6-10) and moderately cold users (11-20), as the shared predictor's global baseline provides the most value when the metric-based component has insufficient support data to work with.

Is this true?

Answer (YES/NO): YES